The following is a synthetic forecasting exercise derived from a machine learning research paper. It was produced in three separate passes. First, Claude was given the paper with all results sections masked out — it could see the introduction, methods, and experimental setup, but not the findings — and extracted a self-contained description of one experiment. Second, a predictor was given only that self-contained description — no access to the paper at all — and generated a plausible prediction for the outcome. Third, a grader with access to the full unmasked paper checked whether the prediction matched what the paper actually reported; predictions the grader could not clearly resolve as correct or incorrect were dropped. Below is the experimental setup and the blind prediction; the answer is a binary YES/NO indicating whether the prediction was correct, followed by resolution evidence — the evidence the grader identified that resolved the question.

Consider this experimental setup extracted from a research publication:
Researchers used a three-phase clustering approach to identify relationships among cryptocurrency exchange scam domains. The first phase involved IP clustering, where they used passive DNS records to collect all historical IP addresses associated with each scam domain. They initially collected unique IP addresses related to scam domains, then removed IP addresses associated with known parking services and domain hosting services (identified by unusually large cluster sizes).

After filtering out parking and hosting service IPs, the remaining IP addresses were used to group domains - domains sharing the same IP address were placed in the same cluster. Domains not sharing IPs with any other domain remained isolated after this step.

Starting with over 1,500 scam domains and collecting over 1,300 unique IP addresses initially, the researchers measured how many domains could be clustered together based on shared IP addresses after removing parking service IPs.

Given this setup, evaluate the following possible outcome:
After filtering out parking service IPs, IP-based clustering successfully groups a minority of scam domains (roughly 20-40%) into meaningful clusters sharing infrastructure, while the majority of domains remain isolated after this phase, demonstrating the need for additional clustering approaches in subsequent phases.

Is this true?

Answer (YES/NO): YES